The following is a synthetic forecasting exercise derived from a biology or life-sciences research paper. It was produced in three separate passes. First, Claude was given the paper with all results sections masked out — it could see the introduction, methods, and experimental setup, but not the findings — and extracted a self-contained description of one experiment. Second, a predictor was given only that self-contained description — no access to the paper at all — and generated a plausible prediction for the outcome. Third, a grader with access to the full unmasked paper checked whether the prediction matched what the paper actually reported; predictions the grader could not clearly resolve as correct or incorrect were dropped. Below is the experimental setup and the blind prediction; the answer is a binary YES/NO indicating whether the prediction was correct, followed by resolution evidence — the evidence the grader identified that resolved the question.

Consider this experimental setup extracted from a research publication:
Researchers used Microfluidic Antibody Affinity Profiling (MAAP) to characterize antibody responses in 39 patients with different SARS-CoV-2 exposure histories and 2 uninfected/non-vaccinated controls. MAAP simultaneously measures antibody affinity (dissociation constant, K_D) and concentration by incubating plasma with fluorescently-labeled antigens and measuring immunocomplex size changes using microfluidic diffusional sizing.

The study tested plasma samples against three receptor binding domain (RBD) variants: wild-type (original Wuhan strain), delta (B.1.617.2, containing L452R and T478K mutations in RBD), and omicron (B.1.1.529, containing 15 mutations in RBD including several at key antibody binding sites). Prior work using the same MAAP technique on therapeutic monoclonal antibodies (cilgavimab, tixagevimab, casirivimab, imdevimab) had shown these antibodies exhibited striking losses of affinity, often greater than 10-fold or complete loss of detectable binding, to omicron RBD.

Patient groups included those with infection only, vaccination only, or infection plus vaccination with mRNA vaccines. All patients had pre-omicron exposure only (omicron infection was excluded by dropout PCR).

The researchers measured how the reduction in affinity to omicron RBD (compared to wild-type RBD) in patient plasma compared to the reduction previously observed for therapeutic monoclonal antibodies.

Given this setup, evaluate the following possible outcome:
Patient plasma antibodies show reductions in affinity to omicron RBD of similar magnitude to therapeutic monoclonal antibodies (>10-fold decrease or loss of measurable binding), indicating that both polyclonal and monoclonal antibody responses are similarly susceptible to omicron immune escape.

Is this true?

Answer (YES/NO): NO